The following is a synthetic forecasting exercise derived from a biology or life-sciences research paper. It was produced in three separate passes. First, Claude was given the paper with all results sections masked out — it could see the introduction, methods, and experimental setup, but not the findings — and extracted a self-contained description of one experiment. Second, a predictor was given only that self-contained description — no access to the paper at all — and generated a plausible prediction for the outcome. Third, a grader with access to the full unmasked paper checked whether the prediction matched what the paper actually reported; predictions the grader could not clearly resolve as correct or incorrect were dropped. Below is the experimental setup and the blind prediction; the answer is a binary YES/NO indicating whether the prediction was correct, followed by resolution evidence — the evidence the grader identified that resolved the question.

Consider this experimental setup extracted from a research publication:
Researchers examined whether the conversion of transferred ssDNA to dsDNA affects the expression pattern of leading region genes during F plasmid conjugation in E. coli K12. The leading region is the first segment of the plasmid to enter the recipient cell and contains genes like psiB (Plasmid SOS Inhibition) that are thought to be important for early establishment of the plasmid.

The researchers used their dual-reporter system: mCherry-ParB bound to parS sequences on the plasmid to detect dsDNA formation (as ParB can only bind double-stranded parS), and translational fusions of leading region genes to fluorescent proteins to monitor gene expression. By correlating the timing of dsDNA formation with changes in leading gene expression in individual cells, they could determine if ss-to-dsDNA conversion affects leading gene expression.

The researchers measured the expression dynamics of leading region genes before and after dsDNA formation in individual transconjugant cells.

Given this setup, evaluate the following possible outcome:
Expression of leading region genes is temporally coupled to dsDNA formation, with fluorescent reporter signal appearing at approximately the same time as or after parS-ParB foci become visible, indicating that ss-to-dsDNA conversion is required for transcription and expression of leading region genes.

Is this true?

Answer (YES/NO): NO